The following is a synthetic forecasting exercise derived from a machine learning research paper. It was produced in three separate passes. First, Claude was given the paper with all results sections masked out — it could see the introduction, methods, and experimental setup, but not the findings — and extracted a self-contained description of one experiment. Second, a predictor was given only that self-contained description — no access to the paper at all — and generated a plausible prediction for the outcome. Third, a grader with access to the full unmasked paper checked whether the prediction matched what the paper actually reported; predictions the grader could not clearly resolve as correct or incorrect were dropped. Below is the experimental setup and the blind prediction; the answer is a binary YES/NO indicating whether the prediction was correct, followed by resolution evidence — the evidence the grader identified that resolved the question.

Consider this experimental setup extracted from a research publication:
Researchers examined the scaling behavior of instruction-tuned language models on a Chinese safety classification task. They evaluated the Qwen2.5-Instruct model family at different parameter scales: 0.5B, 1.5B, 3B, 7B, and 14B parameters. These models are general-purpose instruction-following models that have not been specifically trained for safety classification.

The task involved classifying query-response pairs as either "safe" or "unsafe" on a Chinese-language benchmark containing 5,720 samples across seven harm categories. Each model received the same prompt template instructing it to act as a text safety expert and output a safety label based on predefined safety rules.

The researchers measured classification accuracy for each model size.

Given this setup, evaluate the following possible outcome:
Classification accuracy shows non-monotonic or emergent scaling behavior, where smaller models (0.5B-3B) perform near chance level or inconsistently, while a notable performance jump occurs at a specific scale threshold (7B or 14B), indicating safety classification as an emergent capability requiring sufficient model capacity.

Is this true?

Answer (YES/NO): NO